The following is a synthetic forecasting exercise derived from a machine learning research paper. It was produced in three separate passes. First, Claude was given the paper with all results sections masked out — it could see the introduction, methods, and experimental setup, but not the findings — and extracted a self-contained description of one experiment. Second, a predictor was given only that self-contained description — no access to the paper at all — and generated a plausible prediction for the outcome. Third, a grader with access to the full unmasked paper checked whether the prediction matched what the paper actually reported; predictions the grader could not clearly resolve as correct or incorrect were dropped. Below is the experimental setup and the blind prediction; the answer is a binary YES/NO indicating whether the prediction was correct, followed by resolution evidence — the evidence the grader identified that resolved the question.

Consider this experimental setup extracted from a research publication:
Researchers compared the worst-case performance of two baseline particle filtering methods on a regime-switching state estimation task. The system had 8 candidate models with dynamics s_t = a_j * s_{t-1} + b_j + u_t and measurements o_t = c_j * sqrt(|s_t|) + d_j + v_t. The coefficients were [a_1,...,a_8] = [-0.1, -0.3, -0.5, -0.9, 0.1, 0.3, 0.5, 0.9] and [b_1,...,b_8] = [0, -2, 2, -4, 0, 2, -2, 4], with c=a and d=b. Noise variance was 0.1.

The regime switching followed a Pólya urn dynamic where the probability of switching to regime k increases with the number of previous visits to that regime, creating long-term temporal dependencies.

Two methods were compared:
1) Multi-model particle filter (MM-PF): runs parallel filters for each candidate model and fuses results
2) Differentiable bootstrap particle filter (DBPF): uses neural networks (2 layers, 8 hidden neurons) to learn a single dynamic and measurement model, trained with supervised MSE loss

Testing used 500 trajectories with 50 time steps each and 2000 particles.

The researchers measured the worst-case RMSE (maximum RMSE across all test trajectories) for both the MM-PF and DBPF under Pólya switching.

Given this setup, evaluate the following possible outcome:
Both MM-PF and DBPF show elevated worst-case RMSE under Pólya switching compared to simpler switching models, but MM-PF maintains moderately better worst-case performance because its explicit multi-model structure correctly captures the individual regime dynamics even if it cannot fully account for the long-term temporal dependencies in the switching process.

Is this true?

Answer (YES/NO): NO